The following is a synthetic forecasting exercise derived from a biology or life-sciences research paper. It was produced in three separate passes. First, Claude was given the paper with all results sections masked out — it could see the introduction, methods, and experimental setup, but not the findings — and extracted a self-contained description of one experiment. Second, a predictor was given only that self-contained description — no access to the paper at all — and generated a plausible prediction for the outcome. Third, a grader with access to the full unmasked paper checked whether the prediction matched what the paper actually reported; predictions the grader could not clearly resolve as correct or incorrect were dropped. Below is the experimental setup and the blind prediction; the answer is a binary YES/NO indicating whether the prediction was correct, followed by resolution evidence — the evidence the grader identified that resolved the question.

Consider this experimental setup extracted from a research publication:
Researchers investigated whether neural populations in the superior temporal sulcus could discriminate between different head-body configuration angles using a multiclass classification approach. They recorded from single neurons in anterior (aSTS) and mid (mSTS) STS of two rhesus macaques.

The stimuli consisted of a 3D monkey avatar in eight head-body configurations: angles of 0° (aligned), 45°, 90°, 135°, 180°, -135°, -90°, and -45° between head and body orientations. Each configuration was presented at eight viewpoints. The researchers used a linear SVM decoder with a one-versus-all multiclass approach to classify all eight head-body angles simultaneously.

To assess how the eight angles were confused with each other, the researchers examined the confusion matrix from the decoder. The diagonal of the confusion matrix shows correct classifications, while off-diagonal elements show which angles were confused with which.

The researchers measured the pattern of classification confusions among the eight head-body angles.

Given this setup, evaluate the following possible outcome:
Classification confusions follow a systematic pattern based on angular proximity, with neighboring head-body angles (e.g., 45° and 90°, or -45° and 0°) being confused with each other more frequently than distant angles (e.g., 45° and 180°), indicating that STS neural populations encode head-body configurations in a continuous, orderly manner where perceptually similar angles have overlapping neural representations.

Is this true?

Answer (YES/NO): NO